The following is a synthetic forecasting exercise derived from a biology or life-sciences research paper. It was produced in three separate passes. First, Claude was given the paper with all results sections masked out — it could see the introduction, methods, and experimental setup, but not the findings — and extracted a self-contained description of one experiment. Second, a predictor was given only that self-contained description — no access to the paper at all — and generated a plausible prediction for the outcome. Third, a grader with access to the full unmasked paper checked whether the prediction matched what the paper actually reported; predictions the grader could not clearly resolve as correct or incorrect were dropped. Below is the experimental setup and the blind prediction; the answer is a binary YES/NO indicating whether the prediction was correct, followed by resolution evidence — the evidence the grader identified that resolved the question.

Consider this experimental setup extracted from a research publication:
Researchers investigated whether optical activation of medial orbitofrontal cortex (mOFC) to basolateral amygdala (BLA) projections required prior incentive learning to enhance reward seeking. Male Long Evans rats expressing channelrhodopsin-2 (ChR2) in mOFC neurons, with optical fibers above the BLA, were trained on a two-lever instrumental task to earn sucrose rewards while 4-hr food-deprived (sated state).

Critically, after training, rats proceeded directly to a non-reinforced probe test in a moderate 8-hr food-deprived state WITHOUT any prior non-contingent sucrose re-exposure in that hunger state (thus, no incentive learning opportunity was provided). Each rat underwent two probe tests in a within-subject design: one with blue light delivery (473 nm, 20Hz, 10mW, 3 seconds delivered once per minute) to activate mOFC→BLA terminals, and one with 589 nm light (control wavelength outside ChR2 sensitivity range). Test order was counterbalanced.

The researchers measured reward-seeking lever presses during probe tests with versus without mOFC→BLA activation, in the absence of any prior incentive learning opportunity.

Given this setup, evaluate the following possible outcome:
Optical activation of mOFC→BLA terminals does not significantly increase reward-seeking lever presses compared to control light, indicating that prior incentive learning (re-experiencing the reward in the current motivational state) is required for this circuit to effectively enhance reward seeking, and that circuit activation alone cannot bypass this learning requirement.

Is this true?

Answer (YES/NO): YES